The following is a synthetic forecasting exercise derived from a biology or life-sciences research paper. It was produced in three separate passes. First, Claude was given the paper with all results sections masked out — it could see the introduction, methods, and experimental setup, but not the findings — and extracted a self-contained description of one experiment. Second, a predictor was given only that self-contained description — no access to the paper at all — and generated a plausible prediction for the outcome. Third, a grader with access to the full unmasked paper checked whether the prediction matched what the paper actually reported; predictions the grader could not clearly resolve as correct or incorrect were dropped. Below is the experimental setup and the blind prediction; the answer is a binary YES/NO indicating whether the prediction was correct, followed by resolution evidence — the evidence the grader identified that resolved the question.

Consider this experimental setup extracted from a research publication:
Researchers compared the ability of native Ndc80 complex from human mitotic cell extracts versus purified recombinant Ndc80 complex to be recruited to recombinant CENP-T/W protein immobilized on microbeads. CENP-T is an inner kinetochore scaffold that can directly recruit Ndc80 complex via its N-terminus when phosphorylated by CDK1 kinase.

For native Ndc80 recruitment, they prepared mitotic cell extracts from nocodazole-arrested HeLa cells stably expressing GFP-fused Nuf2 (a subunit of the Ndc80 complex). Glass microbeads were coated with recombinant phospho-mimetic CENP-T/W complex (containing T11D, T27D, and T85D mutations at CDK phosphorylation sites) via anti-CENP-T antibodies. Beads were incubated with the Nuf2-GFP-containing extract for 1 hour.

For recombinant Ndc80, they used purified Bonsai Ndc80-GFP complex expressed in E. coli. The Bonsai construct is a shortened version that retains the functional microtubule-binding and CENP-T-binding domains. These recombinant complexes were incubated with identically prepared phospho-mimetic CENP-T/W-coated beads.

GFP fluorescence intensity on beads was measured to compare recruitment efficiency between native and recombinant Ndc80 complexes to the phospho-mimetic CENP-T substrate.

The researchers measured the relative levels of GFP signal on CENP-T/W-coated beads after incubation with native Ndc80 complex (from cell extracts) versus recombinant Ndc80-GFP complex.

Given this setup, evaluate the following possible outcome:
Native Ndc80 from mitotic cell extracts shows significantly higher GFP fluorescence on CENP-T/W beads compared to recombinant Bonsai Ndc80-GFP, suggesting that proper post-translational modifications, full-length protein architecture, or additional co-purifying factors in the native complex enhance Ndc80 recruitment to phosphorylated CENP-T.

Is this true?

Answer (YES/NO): NO